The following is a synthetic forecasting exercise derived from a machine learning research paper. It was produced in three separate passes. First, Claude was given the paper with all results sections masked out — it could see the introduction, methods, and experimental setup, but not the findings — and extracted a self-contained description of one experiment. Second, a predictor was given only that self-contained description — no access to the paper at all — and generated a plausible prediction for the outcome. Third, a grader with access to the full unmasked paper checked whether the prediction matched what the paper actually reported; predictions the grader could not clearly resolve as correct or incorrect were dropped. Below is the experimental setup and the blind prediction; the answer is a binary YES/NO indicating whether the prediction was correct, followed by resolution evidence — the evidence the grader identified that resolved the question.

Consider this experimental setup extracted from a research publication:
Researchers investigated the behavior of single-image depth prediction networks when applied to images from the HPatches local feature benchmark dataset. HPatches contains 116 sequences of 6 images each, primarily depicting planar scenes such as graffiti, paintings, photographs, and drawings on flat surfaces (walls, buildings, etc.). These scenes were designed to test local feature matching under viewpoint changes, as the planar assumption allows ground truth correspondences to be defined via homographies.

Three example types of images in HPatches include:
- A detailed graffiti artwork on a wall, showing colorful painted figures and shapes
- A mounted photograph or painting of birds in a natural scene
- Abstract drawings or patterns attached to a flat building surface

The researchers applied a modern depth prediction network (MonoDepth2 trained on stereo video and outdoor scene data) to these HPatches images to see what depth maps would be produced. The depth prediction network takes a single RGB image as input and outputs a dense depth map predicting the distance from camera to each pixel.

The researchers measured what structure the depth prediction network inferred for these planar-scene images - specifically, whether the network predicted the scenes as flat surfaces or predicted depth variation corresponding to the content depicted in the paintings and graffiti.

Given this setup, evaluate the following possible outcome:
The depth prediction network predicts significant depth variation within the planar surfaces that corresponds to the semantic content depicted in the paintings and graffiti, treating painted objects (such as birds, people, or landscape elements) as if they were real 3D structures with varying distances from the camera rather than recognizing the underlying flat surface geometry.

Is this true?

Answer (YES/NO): YES